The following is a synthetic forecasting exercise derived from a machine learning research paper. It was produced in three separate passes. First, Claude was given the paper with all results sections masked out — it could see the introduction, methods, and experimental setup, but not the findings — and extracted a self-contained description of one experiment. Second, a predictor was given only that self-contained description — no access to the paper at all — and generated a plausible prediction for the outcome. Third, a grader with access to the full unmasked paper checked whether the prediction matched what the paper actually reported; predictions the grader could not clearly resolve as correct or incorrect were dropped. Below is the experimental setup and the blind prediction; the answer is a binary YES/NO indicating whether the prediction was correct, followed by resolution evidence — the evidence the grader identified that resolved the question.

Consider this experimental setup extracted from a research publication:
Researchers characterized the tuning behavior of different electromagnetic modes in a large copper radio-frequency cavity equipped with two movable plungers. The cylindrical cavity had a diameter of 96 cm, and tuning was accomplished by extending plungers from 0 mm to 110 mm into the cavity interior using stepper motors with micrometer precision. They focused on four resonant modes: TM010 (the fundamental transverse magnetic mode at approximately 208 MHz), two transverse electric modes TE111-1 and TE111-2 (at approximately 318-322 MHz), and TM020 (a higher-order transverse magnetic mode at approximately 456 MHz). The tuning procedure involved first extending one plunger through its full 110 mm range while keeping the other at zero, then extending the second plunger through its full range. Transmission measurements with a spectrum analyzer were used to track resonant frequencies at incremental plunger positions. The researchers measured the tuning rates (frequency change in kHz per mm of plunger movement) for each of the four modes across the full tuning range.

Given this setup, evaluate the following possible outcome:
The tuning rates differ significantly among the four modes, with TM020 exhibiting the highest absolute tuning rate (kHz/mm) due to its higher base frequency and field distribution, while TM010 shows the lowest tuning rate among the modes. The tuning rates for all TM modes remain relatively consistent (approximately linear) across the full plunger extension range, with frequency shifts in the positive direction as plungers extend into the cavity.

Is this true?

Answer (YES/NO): NO